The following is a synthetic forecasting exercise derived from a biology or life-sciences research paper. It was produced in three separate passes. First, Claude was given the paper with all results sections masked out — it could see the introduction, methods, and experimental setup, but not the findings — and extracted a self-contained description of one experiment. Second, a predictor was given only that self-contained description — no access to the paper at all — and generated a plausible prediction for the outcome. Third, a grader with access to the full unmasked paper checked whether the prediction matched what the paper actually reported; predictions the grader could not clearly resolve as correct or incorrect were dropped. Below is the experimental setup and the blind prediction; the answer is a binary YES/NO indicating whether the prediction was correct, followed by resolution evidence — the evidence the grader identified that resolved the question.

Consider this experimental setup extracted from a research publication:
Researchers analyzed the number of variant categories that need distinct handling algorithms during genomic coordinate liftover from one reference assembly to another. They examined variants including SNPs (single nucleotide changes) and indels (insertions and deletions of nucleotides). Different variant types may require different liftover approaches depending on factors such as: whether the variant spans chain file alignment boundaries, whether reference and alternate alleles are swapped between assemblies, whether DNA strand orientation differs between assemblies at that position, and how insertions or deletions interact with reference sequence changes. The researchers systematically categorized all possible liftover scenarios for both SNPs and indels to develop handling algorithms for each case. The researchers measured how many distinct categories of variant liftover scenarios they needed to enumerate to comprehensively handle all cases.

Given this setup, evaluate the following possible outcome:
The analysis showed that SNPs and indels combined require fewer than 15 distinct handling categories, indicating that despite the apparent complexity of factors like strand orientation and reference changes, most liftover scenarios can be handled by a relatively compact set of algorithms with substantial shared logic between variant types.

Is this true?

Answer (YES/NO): NO